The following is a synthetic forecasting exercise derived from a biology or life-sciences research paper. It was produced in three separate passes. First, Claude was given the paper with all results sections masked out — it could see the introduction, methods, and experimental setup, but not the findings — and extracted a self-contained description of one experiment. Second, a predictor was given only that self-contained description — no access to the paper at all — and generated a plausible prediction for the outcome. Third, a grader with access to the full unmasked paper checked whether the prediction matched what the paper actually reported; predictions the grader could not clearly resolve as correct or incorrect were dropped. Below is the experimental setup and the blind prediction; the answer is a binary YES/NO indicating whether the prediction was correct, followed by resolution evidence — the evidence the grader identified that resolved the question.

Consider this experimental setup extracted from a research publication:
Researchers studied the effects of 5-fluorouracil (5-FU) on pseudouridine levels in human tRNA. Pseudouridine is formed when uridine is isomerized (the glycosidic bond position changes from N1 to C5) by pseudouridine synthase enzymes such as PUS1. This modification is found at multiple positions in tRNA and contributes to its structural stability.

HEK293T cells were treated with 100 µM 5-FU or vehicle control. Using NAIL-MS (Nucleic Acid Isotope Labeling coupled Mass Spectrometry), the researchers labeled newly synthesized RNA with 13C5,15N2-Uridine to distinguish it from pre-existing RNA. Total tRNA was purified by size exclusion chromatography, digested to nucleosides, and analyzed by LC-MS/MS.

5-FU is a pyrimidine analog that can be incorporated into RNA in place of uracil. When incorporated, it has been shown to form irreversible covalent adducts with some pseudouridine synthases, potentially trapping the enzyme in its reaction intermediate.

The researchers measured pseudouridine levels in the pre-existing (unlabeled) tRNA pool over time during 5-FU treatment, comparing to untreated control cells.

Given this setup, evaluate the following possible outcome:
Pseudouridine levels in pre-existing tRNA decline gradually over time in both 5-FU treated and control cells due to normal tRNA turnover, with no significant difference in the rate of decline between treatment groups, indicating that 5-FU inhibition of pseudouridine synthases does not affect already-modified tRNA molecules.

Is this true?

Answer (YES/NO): NO